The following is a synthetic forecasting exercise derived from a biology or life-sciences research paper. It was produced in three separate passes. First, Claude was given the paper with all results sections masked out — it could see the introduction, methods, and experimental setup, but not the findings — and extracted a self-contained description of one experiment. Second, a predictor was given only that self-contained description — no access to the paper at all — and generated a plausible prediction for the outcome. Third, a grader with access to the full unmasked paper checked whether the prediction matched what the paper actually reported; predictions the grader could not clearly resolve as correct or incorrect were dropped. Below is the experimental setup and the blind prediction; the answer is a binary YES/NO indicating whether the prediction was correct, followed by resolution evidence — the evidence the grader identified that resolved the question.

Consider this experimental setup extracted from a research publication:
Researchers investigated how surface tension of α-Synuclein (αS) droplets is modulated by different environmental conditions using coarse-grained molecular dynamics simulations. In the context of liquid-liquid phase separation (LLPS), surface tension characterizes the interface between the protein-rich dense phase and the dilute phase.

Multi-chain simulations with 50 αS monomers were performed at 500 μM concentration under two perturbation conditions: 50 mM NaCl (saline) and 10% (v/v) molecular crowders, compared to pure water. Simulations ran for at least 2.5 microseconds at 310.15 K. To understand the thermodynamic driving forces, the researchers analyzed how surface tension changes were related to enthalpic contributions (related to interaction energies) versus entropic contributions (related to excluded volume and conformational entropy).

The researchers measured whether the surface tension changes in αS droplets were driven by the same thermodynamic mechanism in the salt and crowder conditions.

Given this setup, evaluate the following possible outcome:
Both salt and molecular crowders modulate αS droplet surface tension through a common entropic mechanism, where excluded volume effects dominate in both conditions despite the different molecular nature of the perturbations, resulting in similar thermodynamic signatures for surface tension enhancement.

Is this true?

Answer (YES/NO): NO